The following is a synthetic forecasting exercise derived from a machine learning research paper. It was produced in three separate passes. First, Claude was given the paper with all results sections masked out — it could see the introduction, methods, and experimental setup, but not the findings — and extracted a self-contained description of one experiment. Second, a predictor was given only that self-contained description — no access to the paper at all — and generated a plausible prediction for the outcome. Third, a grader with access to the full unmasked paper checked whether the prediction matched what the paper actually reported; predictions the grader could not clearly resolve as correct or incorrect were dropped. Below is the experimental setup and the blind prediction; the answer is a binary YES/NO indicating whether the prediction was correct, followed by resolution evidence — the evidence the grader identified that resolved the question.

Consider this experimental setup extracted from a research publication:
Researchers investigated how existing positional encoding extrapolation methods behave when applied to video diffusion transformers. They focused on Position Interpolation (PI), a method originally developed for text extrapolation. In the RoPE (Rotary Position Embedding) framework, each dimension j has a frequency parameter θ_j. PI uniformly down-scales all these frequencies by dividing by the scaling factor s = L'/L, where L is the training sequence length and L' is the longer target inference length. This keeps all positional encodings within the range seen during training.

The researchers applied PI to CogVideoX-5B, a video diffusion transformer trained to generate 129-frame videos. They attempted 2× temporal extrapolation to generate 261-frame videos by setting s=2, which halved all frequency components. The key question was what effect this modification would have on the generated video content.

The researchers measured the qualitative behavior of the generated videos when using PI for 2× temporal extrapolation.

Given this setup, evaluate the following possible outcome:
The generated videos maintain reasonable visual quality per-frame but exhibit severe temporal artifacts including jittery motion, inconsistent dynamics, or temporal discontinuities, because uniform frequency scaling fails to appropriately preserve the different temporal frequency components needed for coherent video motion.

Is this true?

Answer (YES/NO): NO